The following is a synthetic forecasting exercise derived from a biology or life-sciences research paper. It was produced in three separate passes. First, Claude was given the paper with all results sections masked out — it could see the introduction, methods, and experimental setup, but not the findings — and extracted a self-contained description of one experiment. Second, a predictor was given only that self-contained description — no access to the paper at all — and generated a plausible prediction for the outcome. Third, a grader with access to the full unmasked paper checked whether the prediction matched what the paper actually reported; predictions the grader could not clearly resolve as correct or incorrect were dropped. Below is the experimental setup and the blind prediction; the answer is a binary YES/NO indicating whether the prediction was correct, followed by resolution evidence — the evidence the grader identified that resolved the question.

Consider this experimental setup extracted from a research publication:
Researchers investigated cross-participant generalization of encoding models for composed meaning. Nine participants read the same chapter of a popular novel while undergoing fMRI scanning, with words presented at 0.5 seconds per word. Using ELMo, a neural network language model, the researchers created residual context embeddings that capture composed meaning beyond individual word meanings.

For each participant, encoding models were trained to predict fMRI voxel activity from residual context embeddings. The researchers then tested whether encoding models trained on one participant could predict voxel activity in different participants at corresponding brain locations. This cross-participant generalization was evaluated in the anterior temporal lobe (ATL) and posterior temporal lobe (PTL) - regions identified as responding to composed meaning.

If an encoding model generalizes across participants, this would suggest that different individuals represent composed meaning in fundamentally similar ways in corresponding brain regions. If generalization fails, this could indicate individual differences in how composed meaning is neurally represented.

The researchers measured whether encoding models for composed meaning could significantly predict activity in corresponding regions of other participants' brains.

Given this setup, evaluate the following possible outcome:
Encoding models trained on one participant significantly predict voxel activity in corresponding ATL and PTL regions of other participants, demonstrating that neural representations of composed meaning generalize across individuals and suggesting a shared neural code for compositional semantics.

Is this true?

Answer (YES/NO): NO